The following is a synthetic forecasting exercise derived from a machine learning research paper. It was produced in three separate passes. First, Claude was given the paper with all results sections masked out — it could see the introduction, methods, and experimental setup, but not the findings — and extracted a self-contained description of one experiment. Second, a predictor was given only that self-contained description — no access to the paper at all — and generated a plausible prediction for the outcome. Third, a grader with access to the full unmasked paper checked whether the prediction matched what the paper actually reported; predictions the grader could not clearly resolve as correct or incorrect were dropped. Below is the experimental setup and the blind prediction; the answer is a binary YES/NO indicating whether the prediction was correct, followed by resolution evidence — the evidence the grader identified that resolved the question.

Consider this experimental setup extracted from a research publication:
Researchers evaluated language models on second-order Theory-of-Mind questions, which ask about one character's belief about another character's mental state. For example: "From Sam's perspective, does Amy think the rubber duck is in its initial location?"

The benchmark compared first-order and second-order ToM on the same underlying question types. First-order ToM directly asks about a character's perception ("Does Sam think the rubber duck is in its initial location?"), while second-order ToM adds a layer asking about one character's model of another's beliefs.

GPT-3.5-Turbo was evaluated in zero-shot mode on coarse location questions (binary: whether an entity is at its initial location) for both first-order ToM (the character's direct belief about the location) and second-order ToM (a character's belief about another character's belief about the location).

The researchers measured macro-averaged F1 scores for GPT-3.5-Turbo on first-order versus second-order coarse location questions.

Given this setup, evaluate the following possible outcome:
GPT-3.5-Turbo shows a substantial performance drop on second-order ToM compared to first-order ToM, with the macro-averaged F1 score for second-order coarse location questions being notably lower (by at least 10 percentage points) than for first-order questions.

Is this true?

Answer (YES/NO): YES